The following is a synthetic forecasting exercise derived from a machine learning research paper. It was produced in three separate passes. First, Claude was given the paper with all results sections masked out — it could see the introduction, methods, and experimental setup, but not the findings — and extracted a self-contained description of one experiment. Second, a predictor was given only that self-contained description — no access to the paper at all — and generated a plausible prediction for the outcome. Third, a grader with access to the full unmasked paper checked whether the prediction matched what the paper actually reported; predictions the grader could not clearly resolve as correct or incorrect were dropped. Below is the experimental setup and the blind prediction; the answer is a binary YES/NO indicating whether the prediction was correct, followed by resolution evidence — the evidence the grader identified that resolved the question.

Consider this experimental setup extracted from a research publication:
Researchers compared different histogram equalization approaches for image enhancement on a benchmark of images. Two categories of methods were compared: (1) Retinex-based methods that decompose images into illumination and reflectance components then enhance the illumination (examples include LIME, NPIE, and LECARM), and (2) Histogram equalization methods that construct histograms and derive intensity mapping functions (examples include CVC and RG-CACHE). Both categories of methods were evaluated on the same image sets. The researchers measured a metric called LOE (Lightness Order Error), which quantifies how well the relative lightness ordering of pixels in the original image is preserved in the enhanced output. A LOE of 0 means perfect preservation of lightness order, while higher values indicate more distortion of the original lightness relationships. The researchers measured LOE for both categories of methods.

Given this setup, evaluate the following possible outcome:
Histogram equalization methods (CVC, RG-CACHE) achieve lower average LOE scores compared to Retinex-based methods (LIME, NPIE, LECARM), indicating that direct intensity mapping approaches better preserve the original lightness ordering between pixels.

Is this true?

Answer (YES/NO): YES